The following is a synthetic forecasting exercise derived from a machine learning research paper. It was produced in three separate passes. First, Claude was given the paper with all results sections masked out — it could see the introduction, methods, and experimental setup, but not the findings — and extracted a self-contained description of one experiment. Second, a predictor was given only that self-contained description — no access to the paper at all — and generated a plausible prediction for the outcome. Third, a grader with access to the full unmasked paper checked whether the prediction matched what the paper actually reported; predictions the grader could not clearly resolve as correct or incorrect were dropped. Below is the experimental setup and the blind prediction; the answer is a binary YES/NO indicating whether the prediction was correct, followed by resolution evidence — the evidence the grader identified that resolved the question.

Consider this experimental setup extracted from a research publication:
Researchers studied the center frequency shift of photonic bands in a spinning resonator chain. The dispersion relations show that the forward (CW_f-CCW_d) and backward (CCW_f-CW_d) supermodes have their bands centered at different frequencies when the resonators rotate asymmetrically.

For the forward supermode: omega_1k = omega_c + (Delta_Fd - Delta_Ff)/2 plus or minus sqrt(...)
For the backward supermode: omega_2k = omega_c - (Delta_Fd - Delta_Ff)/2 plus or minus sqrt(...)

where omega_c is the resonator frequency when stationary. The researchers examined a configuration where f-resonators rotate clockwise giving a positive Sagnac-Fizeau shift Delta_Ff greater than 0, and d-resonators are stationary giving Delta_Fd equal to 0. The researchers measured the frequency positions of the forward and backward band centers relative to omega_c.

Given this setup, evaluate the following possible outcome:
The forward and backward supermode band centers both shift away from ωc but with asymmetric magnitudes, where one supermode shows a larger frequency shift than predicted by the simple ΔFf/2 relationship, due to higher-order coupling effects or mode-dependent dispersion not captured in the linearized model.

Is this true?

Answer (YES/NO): NO